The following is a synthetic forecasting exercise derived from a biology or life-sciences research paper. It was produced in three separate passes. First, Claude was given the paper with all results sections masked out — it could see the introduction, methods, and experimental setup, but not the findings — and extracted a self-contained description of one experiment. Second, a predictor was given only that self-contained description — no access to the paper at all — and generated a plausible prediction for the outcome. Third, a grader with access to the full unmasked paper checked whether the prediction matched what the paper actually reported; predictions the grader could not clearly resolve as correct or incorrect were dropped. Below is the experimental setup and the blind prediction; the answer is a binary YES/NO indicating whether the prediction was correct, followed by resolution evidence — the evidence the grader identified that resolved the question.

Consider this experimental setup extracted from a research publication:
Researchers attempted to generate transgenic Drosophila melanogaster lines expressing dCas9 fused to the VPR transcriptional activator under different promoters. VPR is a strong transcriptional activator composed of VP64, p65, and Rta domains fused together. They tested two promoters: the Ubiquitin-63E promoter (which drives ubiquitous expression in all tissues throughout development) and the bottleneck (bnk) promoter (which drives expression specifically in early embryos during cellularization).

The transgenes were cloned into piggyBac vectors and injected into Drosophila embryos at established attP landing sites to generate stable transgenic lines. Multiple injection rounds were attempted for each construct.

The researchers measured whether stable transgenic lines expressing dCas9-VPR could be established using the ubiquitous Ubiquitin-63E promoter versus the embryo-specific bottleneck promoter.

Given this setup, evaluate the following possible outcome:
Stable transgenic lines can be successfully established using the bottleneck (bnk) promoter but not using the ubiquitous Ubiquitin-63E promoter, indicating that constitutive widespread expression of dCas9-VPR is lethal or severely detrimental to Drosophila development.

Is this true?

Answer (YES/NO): YES